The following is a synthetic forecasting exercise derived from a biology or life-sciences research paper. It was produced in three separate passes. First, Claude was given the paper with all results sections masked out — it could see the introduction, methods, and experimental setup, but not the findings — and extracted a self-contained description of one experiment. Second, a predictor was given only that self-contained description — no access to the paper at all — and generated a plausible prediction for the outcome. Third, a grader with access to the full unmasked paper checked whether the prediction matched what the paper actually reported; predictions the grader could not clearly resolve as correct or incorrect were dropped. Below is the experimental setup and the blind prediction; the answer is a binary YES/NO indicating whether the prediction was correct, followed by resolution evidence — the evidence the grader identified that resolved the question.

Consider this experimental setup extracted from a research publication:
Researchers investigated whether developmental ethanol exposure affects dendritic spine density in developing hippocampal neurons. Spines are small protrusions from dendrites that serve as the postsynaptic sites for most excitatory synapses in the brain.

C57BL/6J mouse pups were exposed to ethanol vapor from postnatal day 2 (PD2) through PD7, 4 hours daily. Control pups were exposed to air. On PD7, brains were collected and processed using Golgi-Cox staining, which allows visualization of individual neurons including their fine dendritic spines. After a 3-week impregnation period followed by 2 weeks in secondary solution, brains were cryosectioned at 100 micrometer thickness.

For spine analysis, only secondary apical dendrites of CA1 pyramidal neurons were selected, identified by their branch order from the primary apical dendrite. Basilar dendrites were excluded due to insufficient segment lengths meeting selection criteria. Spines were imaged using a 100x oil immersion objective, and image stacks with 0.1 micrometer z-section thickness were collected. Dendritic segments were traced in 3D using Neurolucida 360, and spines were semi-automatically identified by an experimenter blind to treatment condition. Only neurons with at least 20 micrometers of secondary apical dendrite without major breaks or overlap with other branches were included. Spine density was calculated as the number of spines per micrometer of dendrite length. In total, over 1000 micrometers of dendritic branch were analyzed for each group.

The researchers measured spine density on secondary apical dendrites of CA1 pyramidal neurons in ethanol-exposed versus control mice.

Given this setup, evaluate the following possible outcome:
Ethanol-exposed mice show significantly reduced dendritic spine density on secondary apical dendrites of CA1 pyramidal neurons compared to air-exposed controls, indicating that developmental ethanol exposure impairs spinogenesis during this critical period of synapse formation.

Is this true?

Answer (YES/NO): NO